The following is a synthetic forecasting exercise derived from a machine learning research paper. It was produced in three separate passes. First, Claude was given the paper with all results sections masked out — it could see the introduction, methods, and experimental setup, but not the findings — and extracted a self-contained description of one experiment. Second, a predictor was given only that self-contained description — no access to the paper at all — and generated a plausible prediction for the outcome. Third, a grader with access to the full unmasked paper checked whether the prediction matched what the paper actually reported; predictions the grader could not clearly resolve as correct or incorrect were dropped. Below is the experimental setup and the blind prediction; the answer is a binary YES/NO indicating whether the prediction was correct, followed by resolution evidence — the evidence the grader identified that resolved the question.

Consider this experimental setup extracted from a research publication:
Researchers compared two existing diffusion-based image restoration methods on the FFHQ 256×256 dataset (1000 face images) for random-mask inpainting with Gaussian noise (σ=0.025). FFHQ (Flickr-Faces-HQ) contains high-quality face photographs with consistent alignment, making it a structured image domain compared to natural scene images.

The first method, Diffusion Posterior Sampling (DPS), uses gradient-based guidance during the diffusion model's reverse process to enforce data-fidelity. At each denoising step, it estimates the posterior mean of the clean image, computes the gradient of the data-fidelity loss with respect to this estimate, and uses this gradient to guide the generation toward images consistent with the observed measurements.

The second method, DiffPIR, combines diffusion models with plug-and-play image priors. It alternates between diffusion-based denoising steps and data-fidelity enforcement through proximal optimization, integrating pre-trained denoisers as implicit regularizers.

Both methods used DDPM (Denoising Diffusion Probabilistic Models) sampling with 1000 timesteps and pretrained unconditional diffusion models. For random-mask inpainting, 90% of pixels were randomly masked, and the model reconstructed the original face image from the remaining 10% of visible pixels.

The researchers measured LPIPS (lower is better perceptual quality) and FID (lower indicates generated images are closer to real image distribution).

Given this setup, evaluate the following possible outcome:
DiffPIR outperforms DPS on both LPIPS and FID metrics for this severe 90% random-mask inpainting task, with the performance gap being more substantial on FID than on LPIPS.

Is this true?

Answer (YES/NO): NO